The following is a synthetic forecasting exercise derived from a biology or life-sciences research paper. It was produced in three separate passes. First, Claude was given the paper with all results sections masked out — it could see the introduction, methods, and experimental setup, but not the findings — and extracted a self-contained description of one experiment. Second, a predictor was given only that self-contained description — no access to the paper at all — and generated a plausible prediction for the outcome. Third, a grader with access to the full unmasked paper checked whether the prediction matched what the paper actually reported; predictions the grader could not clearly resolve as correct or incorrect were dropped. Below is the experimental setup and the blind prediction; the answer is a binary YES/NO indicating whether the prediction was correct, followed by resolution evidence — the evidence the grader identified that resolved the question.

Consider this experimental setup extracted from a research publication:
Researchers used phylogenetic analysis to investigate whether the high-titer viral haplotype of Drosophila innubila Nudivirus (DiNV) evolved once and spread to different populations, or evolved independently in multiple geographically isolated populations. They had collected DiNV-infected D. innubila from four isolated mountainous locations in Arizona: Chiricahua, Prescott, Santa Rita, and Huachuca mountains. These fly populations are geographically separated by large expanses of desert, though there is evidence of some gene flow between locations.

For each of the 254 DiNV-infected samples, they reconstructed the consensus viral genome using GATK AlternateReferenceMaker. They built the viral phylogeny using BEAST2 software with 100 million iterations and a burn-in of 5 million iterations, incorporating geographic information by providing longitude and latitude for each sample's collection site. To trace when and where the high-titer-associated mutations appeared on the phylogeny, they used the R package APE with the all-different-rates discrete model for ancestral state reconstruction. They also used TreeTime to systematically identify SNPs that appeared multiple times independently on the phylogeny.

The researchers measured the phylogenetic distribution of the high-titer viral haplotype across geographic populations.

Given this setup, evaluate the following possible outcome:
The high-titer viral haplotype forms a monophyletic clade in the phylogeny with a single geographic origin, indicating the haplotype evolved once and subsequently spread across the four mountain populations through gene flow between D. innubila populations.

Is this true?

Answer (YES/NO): NO